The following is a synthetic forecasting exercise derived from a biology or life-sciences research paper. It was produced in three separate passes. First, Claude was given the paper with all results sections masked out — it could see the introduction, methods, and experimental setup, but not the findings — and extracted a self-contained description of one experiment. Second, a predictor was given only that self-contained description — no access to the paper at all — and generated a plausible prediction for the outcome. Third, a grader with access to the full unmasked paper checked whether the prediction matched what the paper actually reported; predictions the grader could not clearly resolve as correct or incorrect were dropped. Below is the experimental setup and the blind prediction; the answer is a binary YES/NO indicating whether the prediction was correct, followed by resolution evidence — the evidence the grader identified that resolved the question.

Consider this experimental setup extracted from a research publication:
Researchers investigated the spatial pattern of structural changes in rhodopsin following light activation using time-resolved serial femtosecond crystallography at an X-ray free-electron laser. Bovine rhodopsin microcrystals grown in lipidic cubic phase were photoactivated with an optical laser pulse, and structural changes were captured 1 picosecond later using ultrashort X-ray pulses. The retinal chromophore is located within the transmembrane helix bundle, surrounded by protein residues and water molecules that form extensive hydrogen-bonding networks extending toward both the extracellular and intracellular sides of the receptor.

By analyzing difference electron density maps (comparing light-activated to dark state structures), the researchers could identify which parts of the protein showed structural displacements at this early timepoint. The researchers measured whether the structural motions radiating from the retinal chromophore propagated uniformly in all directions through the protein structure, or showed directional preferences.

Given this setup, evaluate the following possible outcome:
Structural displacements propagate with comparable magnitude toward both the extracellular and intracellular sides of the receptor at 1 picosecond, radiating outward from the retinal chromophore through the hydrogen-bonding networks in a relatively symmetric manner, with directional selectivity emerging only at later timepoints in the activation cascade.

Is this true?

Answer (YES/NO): NO